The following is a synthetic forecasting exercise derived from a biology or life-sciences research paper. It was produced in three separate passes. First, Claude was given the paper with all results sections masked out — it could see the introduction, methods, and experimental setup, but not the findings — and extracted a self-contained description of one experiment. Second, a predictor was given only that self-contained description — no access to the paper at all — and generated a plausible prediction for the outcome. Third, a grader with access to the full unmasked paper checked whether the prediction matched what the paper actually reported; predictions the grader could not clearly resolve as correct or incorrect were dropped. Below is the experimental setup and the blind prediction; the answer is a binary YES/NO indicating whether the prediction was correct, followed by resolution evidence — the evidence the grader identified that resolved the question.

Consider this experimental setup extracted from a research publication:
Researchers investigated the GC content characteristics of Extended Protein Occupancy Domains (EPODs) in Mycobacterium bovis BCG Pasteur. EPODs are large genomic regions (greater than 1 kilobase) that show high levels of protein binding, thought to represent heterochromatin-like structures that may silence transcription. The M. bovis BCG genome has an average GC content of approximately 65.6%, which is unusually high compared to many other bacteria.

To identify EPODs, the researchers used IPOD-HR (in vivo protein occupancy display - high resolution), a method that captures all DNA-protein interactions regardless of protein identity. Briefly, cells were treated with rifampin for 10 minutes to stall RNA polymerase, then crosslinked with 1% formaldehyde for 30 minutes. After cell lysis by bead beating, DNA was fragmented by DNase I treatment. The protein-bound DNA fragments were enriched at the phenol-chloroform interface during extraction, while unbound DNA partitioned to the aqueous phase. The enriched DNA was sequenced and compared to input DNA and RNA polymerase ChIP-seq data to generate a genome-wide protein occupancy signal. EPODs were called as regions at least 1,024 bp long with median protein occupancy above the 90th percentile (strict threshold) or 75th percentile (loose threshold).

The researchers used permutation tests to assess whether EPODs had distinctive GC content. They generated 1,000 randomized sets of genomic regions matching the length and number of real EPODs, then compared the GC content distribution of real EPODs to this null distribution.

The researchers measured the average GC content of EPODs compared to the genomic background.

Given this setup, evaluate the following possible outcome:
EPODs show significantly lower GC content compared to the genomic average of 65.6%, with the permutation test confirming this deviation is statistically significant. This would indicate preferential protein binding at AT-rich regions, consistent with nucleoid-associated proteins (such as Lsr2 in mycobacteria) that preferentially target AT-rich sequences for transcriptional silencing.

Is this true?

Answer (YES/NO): NO